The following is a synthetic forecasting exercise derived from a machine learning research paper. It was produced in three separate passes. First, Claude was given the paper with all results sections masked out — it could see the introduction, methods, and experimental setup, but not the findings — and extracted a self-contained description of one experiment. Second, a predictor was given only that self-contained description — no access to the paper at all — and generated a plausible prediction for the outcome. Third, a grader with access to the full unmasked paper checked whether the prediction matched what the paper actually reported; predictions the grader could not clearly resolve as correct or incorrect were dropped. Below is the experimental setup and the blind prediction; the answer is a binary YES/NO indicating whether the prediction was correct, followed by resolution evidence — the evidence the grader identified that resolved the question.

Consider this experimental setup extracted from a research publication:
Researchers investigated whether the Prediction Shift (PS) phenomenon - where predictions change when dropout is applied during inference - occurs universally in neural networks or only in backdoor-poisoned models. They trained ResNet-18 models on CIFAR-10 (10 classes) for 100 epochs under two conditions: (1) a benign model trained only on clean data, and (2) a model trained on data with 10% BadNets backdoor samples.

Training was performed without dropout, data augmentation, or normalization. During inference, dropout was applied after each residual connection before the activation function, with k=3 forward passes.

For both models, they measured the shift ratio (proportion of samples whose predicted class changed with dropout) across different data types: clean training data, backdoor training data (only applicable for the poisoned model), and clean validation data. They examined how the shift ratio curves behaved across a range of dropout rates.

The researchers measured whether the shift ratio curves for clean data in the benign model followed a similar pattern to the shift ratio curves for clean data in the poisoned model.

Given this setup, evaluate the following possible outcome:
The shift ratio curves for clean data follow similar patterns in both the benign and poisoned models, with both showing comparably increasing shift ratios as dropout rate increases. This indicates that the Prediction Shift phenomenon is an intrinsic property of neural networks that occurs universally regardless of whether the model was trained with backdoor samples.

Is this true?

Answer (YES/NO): YES